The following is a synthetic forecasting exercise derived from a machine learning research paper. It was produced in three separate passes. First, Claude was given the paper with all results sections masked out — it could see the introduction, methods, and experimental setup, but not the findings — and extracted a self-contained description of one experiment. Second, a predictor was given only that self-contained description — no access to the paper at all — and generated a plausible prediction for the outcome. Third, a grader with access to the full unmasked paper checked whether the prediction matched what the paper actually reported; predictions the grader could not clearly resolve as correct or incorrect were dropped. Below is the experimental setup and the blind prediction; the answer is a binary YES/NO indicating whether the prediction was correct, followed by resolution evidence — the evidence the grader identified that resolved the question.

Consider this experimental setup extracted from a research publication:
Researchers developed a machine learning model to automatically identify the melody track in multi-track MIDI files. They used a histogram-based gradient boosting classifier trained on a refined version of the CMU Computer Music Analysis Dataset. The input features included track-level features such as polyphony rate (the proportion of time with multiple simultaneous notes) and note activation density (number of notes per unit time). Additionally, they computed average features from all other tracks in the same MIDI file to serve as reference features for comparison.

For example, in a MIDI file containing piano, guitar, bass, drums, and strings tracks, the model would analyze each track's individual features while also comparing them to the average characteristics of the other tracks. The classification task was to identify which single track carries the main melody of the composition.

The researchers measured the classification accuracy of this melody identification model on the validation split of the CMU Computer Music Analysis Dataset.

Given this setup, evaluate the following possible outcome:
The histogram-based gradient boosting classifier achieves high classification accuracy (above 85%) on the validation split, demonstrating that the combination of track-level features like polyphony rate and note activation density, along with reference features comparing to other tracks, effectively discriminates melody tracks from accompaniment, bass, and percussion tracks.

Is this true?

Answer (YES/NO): YES